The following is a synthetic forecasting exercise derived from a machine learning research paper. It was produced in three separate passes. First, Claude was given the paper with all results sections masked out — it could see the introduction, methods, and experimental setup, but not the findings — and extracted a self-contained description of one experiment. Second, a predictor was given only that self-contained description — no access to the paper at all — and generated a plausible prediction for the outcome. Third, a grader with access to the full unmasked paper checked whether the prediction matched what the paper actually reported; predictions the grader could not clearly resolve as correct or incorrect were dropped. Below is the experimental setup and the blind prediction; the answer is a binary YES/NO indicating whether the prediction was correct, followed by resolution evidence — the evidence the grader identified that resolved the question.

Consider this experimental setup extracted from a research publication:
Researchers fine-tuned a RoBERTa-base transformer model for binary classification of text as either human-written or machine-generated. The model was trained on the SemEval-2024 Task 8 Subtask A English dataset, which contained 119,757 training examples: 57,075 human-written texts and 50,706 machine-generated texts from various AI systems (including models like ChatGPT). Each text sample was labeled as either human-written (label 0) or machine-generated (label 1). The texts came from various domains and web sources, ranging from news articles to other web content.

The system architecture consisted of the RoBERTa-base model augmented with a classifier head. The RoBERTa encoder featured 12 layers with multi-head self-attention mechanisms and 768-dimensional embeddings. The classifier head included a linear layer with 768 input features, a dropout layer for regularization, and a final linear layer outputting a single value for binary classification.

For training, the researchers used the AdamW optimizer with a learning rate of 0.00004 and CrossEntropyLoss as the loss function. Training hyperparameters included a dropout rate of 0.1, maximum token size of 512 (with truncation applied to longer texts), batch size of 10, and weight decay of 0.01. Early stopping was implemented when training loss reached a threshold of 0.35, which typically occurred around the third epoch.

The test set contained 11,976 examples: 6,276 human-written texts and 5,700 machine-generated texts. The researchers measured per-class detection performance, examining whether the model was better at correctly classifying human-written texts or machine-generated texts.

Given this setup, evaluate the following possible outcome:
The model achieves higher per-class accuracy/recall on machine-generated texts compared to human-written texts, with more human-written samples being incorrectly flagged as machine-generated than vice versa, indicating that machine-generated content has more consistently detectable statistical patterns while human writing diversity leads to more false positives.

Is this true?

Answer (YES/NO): NO